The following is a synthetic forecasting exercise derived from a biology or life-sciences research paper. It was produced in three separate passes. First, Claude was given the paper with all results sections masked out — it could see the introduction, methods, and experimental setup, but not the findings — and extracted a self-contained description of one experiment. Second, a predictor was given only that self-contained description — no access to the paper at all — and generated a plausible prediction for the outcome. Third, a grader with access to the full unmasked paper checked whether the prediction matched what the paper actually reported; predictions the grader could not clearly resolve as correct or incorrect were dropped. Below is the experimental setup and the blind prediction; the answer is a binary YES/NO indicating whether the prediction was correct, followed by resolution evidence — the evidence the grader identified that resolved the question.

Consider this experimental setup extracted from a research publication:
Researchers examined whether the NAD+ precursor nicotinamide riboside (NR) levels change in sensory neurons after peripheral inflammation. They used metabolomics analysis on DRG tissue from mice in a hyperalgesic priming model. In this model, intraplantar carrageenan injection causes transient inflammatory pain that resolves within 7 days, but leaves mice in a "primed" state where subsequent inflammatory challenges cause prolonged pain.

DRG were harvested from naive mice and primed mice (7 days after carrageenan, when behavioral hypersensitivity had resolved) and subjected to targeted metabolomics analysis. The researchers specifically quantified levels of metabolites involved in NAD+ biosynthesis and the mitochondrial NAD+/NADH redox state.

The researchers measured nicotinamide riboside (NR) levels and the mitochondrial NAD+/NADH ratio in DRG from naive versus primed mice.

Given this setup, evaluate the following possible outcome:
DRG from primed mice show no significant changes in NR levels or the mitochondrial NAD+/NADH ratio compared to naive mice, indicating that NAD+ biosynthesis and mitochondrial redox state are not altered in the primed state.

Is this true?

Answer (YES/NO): NO